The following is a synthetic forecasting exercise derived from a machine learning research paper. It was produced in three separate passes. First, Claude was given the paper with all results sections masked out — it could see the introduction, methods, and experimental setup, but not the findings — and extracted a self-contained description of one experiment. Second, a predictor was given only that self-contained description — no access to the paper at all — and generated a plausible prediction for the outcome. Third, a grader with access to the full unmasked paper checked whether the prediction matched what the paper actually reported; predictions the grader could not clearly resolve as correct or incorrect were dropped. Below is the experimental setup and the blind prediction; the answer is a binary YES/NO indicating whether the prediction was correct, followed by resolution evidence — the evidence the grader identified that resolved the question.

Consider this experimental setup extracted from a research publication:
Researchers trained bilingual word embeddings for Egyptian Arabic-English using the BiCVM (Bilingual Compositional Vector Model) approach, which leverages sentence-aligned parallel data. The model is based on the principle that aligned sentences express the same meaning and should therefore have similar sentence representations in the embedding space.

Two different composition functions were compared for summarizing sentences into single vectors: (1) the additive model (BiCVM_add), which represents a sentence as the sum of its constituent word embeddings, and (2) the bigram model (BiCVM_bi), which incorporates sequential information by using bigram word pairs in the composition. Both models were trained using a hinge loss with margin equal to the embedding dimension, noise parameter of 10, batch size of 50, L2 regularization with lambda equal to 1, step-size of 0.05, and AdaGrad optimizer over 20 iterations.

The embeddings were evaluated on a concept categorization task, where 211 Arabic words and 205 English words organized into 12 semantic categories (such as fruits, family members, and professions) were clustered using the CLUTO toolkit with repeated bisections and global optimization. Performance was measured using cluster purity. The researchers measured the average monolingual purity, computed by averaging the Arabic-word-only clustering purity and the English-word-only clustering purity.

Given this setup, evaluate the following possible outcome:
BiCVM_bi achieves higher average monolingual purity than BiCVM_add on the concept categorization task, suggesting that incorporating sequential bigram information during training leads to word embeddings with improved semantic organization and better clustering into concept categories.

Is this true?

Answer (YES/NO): NO